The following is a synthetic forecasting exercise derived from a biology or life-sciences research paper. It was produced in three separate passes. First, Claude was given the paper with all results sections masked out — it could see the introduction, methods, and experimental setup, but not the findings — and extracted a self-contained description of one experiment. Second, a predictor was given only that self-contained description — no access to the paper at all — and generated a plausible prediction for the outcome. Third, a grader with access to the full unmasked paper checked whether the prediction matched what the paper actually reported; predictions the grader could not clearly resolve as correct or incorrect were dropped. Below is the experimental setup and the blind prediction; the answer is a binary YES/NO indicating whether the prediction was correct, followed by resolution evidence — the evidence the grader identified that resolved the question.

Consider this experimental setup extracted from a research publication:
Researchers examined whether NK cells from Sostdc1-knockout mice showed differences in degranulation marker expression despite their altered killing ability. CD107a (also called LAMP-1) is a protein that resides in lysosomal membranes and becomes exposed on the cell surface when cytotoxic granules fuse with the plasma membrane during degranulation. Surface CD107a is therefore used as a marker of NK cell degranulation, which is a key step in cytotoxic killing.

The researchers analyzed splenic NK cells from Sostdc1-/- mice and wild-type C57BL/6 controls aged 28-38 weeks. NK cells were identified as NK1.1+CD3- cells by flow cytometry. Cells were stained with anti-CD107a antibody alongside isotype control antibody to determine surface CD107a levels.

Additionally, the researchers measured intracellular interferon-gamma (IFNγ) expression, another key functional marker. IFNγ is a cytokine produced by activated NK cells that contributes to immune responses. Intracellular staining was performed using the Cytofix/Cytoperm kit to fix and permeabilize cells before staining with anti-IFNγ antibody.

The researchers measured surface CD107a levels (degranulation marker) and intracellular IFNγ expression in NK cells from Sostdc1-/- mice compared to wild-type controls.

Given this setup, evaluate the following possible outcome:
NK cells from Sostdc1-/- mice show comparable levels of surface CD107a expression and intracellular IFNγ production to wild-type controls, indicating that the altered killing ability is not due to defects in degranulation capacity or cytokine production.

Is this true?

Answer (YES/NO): NO